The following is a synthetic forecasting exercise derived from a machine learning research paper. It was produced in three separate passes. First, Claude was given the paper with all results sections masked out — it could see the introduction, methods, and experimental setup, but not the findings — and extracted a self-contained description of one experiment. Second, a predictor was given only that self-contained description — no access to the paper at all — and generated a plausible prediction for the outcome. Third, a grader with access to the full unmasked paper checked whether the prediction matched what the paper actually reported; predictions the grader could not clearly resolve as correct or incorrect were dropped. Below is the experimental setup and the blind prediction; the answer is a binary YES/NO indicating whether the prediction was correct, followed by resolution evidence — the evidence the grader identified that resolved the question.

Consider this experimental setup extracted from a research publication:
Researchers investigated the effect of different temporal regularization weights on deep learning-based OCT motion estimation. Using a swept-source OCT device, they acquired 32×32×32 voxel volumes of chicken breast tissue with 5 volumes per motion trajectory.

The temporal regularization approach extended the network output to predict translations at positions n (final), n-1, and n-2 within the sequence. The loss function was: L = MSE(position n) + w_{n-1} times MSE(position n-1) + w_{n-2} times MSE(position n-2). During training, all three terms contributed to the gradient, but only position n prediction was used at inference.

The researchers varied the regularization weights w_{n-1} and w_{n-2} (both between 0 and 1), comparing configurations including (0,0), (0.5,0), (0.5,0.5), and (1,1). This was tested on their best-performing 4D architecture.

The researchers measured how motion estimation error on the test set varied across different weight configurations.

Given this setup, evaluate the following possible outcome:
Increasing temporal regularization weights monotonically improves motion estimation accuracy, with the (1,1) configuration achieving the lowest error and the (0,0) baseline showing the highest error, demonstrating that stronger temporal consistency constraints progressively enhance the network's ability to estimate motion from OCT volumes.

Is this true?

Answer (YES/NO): NO